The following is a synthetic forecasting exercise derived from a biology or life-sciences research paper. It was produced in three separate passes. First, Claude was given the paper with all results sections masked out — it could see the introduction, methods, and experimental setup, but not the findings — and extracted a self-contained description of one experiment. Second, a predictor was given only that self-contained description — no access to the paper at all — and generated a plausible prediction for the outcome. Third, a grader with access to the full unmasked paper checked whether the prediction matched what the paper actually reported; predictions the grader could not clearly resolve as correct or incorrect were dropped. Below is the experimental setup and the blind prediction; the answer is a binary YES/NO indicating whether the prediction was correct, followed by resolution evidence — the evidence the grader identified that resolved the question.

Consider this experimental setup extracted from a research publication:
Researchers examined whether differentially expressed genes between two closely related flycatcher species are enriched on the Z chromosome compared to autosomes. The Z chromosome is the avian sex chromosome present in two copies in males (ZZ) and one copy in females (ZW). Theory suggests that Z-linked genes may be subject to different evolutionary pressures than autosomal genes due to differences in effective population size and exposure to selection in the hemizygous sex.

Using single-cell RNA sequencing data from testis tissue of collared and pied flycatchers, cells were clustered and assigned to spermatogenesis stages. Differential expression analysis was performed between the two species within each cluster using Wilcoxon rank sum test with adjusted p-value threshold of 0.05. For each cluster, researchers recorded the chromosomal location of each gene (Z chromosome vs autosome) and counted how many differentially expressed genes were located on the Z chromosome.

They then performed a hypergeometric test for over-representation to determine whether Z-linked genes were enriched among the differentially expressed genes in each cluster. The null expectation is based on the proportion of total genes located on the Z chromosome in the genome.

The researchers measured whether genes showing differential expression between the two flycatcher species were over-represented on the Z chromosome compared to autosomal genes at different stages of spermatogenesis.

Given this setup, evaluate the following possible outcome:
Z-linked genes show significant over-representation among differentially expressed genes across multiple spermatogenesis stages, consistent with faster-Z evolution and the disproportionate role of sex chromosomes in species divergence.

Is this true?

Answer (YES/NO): NO